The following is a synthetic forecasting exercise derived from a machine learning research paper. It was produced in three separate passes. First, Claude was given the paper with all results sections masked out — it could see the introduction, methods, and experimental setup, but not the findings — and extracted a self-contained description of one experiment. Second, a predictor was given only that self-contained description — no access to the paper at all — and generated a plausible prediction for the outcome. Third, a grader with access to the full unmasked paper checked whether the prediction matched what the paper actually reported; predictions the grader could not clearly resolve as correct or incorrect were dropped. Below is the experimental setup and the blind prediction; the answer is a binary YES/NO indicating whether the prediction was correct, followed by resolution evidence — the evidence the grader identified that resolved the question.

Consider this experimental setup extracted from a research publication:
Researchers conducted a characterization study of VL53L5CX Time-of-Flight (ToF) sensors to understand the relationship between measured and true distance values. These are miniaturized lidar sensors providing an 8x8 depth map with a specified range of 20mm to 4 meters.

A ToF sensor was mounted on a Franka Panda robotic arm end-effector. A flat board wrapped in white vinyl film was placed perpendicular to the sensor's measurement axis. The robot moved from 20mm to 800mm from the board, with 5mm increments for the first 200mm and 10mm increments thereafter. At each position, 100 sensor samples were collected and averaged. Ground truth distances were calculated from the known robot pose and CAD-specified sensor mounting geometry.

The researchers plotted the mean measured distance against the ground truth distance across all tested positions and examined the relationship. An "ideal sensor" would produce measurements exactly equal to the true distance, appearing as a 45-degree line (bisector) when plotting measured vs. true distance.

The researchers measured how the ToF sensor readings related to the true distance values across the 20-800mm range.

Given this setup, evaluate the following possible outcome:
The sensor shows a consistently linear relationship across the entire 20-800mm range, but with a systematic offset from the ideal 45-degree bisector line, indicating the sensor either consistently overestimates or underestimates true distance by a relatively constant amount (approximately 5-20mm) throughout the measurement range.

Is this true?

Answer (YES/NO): NO